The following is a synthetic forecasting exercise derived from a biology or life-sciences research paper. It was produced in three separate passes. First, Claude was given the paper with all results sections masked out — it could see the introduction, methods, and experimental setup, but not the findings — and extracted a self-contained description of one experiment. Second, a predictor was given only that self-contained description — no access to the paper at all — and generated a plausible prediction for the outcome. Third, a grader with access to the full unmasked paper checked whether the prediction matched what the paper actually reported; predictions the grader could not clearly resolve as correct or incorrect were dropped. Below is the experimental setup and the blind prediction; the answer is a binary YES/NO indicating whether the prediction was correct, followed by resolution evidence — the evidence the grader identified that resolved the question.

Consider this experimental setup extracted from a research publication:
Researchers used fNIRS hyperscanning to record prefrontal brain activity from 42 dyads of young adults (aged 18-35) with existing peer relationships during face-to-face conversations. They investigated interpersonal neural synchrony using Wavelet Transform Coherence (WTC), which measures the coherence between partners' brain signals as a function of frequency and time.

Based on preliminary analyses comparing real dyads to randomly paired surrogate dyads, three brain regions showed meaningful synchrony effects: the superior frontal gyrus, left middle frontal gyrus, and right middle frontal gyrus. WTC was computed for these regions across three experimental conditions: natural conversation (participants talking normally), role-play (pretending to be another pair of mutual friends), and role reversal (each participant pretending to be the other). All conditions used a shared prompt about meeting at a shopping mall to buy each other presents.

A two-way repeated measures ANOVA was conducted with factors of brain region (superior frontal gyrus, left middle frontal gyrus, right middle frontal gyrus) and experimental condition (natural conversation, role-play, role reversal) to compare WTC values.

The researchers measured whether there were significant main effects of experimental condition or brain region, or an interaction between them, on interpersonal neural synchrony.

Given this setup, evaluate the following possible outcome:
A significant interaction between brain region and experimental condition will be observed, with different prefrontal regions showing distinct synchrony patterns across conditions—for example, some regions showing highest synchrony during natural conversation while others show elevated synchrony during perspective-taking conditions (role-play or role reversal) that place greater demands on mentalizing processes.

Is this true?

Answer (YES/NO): NO